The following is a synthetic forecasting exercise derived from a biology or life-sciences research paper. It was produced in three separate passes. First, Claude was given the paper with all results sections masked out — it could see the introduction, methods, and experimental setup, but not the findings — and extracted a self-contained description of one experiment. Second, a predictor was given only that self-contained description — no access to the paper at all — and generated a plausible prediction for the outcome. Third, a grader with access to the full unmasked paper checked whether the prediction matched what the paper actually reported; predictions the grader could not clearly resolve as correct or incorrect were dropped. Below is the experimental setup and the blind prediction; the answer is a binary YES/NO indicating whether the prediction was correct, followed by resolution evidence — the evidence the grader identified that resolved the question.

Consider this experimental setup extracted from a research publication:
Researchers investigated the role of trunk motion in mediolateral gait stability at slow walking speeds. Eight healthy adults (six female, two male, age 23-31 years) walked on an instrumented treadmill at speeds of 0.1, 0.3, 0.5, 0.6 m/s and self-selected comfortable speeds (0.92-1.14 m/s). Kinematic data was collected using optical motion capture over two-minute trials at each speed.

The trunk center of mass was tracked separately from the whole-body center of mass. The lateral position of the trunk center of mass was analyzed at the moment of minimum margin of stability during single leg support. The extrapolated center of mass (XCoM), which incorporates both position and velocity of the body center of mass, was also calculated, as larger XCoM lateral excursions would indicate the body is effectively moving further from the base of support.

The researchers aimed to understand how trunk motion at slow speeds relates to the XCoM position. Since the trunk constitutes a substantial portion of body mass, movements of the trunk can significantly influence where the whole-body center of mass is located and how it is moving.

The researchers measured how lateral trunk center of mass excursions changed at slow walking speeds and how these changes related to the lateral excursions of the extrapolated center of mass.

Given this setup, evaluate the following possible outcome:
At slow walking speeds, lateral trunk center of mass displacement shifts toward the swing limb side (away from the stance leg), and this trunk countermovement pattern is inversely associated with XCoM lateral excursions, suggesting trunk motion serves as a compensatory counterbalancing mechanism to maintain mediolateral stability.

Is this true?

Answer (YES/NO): NO